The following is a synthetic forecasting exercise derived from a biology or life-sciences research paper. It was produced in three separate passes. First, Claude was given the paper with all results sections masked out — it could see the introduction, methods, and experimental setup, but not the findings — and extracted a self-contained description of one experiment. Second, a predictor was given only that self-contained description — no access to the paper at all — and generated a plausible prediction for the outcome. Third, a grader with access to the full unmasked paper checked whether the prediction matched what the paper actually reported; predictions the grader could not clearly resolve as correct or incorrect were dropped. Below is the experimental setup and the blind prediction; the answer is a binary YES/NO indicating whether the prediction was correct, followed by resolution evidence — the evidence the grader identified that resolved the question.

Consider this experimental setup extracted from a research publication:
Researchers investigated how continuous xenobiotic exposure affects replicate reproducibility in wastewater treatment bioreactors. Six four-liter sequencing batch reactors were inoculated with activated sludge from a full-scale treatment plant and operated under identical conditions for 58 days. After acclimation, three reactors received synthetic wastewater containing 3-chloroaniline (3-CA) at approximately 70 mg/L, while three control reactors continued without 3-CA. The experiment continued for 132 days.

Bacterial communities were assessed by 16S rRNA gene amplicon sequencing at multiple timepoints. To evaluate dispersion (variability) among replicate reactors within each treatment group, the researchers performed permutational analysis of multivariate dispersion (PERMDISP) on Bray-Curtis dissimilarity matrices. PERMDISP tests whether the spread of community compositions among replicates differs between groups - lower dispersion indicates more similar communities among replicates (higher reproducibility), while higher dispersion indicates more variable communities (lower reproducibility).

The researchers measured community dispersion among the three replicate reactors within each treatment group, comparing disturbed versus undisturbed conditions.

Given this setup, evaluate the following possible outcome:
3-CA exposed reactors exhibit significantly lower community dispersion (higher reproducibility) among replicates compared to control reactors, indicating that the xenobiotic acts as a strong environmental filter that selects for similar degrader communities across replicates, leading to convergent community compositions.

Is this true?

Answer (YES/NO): NO